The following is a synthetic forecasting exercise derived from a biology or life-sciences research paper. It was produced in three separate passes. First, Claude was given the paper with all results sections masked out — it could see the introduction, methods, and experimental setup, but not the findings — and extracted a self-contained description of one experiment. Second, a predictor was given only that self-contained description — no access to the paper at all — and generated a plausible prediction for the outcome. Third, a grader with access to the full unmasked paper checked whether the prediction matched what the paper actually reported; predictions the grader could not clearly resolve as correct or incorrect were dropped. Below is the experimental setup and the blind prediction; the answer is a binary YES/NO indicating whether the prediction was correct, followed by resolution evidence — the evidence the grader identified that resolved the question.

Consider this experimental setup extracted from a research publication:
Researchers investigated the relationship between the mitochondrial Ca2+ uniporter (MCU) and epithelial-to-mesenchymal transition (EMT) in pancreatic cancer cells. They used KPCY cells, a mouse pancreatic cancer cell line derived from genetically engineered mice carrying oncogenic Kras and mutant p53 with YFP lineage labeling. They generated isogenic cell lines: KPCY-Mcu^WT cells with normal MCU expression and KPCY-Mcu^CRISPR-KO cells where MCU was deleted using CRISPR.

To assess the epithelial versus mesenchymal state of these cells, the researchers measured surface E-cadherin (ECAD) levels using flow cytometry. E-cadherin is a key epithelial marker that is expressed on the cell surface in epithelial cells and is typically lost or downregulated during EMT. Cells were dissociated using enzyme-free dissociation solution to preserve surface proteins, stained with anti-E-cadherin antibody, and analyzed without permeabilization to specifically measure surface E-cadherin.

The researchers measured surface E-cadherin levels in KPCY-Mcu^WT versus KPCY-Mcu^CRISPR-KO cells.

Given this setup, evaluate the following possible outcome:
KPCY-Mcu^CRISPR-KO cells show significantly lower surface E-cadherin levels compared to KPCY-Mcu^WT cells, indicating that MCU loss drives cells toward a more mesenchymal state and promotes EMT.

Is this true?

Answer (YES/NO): NO